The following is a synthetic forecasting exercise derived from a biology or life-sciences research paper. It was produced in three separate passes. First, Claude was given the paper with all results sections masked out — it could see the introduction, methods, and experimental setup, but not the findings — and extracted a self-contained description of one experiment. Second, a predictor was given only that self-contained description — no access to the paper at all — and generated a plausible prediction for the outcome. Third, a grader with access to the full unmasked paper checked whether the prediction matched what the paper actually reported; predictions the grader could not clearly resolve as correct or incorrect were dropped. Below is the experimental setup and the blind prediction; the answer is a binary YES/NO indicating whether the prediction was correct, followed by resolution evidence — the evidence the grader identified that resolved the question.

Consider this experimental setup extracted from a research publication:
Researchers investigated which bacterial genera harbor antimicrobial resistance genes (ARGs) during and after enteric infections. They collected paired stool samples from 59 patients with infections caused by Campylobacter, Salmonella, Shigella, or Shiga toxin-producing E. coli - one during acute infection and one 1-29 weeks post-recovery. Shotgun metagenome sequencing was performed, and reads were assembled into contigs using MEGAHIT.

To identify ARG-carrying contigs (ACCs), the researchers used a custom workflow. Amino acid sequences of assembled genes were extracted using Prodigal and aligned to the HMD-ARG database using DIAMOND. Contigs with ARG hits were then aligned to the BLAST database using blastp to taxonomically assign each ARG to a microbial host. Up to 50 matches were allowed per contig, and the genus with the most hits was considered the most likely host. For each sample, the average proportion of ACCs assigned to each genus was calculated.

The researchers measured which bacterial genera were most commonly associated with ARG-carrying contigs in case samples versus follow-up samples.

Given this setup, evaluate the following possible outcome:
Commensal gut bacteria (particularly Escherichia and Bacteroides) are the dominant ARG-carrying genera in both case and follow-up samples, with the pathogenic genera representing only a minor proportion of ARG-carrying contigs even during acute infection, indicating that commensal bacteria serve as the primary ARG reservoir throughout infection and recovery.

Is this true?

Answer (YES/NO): NO